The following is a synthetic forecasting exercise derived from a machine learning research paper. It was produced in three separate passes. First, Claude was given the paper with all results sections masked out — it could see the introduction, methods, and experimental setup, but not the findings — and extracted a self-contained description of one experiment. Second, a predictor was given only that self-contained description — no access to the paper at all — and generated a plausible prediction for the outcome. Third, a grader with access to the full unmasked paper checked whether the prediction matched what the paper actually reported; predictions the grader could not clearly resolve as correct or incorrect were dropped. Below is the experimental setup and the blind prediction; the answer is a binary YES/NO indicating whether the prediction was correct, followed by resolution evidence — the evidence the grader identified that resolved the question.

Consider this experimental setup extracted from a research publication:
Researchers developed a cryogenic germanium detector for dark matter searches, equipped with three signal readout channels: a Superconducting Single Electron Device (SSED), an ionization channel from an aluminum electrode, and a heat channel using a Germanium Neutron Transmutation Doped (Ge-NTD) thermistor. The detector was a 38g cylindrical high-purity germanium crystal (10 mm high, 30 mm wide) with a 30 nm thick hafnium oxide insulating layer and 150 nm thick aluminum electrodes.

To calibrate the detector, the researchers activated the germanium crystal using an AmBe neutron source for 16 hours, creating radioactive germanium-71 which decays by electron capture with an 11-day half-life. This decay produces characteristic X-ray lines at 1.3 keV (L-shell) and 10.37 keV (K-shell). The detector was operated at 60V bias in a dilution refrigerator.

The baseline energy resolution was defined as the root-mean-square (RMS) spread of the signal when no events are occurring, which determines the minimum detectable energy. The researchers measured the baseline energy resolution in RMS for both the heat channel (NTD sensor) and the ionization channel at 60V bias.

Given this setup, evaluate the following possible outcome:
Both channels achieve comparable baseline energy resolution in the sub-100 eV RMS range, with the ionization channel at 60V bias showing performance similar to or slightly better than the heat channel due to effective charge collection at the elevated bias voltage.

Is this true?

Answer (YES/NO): NO